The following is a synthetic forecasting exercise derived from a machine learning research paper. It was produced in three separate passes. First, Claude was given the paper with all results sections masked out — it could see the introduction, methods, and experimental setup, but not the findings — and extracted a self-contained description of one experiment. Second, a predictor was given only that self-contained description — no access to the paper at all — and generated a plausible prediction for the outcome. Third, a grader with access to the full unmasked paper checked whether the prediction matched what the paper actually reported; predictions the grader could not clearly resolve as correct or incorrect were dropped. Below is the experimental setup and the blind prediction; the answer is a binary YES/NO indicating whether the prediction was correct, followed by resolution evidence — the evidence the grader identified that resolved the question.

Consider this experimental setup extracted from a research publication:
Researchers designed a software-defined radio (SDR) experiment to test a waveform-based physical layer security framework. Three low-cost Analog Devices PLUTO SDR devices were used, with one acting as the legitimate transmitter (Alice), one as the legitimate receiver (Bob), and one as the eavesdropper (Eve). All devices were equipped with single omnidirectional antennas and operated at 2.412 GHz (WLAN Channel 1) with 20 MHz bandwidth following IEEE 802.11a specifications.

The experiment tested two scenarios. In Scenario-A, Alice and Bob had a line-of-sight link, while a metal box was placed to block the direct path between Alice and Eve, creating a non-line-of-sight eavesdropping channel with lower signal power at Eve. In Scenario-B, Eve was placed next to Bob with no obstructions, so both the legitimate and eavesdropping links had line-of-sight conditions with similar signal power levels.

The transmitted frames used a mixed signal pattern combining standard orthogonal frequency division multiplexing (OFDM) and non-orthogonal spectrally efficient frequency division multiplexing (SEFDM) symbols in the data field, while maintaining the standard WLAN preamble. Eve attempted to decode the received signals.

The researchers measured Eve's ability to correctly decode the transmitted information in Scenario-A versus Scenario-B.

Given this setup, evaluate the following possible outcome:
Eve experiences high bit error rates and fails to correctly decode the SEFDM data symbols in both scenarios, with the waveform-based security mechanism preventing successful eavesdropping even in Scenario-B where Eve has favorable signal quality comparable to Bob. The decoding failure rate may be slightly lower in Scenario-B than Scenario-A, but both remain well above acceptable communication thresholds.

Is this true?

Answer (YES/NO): YES